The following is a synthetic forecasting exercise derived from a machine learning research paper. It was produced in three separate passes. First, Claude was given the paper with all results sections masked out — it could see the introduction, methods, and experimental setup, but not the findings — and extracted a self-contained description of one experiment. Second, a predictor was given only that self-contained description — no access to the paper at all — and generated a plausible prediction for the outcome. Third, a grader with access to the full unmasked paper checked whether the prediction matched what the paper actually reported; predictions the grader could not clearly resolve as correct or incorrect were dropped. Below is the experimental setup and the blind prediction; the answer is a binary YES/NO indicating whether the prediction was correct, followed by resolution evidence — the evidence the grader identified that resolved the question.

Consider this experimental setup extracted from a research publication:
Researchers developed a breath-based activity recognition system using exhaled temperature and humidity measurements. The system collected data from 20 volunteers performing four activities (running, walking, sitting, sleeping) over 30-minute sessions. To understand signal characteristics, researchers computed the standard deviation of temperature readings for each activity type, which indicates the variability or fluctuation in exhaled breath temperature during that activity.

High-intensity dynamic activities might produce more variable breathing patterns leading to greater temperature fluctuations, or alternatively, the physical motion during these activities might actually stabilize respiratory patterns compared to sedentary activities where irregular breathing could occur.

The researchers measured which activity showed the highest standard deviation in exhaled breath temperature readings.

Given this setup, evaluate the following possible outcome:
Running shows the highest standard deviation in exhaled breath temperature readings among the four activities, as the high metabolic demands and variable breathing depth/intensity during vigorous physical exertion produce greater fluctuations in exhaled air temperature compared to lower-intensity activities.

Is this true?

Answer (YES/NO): YES